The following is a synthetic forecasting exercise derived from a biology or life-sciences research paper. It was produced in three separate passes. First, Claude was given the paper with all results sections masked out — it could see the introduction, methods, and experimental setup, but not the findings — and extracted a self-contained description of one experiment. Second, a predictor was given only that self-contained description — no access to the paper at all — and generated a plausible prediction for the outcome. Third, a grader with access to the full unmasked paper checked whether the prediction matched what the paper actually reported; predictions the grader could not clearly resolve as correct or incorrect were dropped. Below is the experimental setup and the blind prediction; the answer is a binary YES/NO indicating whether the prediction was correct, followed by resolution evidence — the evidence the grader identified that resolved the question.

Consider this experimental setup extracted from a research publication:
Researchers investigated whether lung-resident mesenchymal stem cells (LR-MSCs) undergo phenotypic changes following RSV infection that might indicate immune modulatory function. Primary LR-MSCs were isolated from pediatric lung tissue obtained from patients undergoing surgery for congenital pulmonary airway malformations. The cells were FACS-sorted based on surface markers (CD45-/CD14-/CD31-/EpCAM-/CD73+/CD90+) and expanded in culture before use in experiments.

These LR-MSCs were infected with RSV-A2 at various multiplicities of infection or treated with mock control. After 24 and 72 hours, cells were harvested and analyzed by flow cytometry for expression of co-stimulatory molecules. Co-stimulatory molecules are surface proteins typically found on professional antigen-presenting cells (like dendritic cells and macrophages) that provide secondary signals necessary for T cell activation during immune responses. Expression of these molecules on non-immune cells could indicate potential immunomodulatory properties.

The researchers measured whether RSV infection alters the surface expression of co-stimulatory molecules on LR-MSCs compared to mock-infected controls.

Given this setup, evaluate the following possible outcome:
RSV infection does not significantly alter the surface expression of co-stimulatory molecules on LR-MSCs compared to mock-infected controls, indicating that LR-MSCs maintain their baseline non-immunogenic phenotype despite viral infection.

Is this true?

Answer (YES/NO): YES